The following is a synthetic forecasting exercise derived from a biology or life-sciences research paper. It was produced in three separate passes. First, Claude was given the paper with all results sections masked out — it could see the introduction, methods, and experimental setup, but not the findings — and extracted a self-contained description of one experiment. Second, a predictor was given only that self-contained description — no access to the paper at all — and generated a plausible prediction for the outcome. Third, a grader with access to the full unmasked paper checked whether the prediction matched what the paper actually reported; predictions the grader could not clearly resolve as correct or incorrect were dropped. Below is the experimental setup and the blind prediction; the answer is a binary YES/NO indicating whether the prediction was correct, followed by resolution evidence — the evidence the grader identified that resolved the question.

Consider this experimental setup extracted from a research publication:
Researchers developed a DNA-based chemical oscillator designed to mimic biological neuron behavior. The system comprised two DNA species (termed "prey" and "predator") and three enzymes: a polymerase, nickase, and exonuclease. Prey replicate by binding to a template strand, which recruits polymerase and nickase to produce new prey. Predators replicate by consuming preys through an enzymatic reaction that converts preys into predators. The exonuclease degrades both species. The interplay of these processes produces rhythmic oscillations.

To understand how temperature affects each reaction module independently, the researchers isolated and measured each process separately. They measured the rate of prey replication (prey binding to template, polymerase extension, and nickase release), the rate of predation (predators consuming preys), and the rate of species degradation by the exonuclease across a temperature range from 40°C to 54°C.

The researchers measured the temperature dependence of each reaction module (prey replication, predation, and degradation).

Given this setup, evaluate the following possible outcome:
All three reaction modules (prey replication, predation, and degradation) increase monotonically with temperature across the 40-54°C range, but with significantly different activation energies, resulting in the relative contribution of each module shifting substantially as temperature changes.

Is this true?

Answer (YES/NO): NO